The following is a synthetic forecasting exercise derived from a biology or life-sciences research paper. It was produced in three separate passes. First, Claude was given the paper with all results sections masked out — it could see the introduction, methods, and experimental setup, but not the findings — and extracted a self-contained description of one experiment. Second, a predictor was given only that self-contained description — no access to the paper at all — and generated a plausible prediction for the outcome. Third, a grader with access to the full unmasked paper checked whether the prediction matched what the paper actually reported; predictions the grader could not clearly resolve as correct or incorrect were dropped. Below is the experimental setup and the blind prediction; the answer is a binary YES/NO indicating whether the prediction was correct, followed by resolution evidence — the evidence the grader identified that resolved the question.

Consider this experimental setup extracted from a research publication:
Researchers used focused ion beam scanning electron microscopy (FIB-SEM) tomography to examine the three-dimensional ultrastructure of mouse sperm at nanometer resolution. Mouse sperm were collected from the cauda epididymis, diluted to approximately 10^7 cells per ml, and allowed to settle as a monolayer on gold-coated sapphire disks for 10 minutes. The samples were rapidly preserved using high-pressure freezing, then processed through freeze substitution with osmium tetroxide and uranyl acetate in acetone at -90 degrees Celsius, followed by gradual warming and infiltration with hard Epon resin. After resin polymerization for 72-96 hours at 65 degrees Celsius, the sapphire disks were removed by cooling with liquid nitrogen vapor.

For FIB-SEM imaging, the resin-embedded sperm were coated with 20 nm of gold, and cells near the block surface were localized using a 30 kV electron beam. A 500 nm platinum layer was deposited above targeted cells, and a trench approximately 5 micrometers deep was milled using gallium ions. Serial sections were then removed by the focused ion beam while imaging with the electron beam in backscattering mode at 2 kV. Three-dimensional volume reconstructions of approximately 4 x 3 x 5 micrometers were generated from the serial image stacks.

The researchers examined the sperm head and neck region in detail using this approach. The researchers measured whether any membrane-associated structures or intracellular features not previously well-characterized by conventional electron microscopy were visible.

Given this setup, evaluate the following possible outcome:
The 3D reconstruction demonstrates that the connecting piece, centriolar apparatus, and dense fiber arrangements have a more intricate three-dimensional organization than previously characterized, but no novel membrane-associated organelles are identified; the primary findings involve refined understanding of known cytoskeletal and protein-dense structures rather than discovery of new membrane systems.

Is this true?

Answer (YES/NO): NO